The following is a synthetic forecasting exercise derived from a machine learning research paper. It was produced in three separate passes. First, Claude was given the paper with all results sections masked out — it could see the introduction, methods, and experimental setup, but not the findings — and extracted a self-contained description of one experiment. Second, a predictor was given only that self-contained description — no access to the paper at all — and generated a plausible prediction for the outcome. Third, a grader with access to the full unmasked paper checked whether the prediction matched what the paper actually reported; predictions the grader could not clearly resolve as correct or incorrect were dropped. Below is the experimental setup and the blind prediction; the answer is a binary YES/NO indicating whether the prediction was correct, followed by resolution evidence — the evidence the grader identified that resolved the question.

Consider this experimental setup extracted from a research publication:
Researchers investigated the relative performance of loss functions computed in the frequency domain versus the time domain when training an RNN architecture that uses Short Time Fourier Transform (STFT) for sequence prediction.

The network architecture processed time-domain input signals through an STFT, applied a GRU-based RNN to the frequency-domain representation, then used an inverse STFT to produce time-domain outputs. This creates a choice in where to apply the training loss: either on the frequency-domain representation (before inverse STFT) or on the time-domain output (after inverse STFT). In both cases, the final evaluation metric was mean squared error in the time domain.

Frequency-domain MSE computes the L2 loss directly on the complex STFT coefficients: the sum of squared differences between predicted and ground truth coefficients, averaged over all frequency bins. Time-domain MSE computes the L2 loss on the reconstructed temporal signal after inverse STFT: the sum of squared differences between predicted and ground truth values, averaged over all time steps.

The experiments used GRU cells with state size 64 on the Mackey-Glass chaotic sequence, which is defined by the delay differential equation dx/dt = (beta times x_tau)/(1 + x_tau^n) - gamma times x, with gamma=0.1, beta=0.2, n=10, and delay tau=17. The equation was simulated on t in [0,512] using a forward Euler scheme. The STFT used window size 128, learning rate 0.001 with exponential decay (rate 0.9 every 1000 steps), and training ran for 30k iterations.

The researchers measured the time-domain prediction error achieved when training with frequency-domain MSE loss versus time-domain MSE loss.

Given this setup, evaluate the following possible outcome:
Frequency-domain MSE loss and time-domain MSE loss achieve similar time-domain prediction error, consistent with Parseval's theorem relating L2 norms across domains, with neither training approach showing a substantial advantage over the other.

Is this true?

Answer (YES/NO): NO